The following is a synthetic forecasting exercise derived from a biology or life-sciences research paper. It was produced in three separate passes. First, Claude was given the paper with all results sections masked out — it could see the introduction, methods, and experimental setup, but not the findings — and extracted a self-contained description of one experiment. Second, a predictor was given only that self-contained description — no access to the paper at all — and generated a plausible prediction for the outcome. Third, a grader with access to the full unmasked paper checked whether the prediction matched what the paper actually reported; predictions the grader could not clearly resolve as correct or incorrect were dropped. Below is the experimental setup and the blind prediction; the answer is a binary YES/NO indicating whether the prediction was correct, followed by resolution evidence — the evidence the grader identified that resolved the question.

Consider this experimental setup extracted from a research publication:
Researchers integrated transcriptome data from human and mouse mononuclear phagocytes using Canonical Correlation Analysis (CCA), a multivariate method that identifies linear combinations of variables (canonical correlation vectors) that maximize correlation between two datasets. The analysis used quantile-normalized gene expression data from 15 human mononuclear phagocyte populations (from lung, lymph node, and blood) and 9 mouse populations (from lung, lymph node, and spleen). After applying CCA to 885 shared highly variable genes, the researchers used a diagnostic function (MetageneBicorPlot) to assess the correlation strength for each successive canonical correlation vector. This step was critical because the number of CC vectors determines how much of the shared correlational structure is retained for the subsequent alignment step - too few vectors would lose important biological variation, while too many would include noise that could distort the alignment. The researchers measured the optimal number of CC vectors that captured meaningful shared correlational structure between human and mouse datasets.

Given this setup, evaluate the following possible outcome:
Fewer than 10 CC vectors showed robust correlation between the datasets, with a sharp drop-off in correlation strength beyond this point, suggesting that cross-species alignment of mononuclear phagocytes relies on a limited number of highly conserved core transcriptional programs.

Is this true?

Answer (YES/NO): NO